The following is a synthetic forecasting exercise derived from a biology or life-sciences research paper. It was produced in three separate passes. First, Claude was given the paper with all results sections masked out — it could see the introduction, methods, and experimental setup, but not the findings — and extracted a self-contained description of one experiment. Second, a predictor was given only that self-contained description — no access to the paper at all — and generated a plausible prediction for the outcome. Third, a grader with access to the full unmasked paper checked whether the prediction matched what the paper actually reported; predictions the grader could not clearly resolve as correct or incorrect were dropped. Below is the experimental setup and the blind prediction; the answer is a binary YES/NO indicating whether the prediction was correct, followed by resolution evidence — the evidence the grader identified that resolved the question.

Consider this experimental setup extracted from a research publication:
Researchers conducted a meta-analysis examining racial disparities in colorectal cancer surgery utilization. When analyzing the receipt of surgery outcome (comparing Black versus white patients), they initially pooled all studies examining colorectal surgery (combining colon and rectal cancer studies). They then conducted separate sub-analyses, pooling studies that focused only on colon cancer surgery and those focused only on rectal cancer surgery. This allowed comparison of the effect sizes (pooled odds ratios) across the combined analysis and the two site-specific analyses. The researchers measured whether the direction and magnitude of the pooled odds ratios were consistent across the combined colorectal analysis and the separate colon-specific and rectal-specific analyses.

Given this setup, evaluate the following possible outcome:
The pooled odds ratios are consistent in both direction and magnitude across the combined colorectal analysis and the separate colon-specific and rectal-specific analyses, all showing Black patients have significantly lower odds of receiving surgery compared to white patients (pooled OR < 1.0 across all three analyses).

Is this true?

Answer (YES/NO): YES